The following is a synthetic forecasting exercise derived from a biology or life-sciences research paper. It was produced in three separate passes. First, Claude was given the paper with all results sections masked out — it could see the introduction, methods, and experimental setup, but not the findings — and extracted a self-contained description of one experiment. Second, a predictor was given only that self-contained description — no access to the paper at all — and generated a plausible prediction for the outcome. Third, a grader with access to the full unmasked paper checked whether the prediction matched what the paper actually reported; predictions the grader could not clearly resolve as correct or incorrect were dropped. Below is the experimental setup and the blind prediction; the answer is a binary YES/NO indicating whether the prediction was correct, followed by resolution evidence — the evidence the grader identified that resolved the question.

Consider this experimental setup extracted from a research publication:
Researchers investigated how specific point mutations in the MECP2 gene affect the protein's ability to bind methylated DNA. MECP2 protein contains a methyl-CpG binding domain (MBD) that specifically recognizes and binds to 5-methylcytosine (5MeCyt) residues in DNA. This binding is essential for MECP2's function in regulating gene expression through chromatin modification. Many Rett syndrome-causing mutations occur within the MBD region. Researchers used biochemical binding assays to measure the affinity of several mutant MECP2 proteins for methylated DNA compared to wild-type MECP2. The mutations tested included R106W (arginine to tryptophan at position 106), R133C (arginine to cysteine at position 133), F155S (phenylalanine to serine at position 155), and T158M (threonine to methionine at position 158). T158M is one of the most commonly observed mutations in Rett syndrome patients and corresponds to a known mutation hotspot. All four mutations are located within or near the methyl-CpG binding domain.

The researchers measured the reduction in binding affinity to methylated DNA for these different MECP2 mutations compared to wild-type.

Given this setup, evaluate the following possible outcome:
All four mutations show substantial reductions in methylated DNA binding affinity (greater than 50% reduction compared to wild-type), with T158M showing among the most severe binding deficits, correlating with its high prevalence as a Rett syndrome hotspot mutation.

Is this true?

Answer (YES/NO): NO